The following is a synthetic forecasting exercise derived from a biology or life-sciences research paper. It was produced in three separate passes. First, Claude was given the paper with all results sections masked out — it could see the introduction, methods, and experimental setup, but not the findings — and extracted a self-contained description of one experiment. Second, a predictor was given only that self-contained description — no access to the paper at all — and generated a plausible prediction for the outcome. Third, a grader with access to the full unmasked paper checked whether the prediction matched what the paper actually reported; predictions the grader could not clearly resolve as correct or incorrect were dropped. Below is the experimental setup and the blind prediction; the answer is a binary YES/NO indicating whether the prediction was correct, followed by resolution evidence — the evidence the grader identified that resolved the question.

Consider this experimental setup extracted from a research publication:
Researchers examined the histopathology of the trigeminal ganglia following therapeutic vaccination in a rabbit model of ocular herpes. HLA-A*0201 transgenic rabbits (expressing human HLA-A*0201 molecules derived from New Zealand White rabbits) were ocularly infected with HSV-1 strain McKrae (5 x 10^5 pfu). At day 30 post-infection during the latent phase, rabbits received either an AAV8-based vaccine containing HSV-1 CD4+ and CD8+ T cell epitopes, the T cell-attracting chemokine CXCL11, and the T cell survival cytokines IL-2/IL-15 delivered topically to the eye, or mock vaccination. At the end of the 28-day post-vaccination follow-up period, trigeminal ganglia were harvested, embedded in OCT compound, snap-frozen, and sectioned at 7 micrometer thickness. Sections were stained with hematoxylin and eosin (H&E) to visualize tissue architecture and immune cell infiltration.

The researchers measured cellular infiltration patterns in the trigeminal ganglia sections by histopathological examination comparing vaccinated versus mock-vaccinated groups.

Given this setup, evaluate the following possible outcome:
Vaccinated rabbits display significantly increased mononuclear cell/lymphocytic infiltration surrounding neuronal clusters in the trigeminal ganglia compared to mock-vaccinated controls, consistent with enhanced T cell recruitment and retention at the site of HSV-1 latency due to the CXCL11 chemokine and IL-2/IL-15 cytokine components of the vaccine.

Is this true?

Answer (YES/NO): YES